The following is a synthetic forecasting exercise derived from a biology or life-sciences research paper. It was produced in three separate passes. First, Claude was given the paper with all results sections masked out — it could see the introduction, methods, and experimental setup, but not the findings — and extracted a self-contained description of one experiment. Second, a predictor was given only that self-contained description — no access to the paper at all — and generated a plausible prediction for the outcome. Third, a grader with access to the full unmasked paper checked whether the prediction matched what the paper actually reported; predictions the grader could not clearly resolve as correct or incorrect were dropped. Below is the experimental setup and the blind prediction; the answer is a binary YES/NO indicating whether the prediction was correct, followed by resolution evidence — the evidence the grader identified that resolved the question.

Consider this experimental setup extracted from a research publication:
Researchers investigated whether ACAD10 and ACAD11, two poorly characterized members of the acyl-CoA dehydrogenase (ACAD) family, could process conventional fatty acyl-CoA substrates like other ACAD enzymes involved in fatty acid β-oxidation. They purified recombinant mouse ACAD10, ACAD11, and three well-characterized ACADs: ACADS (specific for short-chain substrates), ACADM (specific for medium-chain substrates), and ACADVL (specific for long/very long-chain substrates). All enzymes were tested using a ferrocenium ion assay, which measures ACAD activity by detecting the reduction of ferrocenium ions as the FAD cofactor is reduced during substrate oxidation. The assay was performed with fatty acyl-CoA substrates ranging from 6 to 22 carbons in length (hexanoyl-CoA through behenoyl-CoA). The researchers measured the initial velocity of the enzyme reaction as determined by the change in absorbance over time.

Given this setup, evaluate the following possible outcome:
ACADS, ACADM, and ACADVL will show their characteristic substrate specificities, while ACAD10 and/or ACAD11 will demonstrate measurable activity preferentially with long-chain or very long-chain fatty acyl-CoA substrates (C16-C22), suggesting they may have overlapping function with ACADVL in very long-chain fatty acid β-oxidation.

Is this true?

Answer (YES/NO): NO